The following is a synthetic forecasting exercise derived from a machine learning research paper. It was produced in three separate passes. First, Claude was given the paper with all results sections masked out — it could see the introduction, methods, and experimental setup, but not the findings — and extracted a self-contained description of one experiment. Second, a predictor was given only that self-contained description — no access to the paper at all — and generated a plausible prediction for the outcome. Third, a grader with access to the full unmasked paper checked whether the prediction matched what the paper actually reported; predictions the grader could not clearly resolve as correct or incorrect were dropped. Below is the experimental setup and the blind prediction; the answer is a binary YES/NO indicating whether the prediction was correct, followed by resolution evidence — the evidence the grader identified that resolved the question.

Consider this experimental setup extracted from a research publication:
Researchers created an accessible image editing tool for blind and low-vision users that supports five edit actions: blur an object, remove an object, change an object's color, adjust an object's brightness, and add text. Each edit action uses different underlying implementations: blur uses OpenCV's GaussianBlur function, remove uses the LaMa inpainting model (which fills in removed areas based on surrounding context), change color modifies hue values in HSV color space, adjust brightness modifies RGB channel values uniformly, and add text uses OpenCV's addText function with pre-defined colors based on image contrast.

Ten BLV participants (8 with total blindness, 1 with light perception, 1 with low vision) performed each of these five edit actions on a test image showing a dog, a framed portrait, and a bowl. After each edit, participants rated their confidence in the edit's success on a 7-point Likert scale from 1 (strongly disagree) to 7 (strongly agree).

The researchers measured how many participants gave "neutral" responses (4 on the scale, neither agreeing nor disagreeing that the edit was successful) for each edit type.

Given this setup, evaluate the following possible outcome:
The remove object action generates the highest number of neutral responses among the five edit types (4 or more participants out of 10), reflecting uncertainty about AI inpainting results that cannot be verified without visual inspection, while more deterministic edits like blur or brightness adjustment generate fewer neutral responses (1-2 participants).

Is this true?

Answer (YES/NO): NO